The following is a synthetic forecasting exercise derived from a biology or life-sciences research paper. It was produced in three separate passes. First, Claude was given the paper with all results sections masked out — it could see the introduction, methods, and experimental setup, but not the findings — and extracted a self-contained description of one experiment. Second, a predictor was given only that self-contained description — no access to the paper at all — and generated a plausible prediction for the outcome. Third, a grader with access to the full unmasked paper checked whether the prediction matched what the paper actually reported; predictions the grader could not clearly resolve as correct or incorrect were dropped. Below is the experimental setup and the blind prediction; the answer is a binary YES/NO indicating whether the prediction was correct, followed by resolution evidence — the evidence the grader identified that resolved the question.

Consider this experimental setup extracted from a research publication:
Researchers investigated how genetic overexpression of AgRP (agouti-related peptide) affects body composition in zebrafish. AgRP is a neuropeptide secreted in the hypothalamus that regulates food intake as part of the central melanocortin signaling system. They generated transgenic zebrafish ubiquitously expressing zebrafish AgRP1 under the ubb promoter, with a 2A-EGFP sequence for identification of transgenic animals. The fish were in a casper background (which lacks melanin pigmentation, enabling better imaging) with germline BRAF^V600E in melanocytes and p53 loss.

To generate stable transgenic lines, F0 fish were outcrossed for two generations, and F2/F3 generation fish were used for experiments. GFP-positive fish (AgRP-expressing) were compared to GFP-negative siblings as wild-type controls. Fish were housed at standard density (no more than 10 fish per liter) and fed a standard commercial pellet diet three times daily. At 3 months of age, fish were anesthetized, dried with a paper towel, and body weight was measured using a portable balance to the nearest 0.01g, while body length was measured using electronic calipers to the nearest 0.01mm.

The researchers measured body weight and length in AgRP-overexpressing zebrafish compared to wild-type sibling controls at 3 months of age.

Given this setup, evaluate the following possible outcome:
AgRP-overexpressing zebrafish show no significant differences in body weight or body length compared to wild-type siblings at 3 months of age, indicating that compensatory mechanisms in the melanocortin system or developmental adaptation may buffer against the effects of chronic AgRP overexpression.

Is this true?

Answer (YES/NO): NO